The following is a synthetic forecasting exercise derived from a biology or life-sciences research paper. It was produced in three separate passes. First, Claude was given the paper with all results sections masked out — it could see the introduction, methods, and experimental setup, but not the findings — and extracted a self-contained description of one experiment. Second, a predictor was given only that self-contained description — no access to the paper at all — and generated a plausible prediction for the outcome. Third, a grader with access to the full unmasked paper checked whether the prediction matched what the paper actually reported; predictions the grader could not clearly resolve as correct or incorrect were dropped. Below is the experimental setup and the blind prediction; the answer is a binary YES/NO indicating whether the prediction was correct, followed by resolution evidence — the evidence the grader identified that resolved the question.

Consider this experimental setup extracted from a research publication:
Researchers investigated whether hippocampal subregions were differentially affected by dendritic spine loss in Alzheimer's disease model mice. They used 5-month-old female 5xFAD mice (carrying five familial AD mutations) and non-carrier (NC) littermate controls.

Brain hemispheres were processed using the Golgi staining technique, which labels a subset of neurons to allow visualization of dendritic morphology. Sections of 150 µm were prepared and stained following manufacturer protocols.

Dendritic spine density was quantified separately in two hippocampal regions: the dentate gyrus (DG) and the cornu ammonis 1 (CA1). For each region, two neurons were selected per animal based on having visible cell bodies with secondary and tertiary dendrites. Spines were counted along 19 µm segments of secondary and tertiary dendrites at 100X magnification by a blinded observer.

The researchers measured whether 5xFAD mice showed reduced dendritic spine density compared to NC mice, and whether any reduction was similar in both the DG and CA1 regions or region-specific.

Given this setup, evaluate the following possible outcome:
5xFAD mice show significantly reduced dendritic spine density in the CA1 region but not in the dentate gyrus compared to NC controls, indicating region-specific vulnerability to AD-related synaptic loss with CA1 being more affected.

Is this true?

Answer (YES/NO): NO